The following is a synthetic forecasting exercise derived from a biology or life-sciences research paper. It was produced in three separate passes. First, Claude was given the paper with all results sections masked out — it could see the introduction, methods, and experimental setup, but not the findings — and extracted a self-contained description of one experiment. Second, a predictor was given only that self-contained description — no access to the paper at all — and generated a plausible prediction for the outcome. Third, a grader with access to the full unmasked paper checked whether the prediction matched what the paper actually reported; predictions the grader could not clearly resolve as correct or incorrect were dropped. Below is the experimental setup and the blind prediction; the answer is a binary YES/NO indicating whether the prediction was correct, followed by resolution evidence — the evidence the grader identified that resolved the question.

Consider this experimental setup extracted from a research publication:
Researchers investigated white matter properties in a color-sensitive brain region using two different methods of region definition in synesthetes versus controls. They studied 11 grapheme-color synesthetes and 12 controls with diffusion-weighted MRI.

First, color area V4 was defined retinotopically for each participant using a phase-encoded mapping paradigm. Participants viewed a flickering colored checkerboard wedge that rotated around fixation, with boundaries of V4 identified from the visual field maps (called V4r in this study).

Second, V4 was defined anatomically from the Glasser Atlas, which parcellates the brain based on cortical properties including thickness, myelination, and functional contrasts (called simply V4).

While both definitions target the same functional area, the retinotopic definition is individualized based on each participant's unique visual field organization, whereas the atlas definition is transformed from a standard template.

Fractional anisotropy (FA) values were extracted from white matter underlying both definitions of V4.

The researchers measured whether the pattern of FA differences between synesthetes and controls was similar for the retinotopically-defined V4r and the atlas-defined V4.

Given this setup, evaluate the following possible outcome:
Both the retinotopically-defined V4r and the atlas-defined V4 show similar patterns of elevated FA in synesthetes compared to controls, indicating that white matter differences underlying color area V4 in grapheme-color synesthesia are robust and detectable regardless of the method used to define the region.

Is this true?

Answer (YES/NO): NO